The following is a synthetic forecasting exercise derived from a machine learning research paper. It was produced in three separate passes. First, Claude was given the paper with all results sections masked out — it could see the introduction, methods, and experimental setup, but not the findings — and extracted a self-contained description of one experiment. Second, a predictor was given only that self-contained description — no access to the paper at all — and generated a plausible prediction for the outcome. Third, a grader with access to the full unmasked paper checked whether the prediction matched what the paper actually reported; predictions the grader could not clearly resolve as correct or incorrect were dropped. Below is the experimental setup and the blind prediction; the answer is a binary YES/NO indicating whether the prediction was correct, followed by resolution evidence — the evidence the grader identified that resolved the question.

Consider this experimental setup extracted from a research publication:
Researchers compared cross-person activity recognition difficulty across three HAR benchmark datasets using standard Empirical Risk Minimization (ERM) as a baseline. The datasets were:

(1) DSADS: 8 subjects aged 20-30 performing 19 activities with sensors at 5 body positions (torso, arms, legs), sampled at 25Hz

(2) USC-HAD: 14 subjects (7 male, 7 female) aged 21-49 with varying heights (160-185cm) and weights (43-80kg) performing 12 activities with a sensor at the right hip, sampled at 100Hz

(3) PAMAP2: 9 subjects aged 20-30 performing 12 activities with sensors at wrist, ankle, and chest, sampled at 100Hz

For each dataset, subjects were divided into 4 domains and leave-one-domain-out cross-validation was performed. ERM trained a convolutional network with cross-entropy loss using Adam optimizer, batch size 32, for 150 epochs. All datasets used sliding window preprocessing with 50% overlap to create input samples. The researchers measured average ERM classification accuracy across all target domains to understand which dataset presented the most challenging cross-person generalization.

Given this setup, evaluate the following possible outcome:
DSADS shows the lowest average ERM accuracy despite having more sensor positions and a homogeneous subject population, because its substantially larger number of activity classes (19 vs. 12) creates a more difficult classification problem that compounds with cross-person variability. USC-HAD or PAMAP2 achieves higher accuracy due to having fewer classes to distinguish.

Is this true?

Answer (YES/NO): NO